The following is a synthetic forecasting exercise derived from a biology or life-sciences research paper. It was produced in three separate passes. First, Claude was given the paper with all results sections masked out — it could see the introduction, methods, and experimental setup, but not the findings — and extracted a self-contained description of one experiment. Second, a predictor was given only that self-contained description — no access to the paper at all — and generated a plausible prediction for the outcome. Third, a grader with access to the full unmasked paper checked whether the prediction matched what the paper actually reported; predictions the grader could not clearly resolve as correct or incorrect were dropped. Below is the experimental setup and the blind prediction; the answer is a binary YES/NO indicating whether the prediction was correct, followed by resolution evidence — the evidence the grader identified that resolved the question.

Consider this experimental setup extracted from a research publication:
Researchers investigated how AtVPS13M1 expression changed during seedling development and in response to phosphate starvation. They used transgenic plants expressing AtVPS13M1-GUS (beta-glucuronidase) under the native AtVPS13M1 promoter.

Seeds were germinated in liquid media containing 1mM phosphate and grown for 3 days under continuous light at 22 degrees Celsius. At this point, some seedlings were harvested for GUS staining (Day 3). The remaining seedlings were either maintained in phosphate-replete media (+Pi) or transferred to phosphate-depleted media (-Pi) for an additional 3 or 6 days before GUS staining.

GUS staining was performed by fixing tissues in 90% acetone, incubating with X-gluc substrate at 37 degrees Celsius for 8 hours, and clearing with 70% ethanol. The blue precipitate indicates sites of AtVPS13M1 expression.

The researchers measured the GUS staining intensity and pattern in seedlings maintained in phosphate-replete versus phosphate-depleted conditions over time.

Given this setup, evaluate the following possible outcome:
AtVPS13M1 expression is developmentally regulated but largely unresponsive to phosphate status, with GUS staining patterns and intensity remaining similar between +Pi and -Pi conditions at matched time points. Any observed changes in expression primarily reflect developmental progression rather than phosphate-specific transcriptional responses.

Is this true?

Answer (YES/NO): NO